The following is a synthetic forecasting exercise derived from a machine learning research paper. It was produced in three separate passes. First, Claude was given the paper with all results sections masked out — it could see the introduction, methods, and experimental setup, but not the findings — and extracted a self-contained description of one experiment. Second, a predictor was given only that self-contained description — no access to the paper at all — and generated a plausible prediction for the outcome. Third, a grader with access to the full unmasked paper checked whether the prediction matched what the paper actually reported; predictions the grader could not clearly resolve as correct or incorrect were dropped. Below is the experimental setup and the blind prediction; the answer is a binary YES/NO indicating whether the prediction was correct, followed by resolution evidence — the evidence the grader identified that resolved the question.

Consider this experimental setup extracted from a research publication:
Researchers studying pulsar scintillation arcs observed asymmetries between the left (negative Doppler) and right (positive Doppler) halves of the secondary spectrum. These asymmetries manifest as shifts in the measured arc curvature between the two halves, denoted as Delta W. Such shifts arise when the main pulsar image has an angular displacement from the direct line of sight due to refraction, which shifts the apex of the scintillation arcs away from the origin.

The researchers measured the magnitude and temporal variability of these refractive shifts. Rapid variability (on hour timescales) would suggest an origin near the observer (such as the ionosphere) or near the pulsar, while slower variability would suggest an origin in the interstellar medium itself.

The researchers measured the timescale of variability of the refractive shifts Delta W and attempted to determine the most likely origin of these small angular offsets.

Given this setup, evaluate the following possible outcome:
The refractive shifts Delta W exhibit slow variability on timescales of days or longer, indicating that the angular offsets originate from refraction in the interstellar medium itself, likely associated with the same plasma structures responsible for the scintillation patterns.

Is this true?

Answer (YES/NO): NO